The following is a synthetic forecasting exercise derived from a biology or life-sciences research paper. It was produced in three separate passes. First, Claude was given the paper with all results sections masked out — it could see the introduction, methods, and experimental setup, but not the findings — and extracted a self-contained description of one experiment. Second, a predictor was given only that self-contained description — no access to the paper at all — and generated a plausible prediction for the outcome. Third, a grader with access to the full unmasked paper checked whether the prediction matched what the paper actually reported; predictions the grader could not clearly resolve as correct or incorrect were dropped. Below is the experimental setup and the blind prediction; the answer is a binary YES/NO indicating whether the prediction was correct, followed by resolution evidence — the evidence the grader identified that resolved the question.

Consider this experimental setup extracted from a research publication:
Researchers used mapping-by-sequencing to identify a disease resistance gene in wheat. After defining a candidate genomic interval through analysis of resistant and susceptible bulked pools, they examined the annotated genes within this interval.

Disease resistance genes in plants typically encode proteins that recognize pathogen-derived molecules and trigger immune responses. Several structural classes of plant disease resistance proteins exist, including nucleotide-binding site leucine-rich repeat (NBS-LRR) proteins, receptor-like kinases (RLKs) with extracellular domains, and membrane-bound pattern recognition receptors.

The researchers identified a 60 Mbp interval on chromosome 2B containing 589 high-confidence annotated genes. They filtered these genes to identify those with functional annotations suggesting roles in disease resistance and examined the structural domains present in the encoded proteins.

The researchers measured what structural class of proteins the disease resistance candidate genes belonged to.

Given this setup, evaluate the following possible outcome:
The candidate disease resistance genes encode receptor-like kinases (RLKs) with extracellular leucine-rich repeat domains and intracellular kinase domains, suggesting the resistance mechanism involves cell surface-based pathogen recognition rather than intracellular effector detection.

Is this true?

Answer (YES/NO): NO